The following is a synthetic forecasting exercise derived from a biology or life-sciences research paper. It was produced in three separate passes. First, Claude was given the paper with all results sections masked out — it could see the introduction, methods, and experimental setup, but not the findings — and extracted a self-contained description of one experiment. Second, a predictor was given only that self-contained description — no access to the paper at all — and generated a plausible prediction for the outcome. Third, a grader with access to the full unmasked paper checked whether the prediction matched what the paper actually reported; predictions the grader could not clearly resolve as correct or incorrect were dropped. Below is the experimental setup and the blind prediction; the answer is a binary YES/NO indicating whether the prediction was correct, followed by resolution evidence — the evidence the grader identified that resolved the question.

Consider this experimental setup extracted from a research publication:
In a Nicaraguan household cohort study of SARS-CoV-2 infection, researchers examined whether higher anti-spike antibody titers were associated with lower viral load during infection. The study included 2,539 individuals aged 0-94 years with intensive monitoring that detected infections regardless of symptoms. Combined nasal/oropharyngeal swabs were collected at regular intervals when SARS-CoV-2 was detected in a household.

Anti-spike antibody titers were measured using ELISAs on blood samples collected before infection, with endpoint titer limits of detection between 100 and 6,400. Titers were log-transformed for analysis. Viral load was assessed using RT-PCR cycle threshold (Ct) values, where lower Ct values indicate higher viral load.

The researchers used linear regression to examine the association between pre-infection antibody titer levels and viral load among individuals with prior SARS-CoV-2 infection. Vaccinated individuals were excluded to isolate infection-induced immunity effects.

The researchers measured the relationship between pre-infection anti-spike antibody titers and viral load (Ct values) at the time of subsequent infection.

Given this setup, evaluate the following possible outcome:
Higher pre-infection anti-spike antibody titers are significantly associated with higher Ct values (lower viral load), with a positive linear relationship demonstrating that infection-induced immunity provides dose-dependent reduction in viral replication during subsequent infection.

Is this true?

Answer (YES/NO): YES